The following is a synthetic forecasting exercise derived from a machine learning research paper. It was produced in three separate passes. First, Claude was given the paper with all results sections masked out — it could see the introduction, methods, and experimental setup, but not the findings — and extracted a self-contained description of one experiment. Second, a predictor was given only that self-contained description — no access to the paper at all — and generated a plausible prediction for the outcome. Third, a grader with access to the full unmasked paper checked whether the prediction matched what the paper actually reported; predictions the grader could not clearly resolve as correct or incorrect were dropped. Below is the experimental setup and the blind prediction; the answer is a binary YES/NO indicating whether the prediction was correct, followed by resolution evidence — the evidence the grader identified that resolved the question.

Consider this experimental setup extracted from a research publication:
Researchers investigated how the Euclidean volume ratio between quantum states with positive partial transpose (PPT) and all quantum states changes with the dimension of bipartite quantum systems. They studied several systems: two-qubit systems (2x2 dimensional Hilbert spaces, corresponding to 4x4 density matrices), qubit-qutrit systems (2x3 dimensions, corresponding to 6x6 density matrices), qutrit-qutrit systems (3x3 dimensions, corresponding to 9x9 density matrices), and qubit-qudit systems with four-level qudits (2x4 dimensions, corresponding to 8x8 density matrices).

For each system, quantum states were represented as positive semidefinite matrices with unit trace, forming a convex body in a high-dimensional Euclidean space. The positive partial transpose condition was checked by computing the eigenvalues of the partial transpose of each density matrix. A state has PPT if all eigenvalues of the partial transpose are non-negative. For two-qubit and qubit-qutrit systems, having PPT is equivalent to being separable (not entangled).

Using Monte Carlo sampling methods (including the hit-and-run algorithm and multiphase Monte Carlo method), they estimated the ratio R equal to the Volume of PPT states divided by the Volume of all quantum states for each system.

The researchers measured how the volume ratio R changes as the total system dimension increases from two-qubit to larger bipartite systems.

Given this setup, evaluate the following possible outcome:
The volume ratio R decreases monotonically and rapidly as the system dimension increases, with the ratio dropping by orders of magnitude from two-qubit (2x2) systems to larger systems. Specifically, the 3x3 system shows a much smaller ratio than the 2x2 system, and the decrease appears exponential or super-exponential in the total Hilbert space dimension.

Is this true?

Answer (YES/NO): YES